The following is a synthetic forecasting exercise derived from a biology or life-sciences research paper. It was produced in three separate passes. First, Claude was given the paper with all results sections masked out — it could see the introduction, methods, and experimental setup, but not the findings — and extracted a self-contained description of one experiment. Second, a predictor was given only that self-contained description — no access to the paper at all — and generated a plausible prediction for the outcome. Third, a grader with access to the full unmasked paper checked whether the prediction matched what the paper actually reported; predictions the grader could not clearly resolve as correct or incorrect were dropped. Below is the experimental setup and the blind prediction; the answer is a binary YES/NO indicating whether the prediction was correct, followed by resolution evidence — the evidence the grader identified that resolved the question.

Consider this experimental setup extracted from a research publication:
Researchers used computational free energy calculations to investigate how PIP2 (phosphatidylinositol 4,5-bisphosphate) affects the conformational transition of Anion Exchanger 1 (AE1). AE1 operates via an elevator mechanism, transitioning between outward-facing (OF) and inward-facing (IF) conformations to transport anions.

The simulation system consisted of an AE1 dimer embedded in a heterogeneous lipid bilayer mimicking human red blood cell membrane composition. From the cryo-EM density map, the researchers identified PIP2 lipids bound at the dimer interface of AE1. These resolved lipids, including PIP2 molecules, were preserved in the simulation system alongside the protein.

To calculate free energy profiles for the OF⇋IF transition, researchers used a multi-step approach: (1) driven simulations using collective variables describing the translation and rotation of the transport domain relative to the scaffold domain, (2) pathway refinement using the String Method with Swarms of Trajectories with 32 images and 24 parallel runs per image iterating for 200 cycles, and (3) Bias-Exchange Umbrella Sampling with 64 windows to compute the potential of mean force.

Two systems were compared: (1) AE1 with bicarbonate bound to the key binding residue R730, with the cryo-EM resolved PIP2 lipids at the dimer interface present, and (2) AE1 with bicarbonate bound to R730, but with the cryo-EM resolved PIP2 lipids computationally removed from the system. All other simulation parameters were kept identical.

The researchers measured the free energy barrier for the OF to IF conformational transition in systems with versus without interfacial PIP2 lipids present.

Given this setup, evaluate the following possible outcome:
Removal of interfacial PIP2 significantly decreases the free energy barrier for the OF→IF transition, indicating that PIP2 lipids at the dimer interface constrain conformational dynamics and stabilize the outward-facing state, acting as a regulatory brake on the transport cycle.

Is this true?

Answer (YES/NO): YES